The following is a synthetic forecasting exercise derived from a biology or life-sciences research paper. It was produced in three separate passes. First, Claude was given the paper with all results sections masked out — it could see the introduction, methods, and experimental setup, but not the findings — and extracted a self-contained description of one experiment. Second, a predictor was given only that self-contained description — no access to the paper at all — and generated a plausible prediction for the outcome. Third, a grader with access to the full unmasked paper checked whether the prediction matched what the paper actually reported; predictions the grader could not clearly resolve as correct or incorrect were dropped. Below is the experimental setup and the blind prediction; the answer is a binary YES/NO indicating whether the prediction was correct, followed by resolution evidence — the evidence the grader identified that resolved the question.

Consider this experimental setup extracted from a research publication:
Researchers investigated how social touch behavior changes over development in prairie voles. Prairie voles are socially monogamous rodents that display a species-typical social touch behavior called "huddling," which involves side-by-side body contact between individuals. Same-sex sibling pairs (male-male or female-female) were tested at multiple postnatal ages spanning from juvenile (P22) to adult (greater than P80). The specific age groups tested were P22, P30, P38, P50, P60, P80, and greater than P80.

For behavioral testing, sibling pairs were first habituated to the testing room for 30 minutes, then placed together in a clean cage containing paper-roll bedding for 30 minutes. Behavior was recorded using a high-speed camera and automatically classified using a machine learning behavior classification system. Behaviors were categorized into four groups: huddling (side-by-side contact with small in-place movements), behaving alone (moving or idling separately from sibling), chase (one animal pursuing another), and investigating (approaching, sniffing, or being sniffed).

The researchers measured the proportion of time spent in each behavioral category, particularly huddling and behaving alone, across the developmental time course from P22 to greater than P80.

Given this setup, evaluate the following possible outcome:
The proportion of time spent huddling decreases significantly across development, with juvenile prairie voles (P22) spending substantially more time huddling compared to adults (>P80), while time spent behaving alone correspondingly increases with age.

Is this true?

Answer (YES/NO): YES